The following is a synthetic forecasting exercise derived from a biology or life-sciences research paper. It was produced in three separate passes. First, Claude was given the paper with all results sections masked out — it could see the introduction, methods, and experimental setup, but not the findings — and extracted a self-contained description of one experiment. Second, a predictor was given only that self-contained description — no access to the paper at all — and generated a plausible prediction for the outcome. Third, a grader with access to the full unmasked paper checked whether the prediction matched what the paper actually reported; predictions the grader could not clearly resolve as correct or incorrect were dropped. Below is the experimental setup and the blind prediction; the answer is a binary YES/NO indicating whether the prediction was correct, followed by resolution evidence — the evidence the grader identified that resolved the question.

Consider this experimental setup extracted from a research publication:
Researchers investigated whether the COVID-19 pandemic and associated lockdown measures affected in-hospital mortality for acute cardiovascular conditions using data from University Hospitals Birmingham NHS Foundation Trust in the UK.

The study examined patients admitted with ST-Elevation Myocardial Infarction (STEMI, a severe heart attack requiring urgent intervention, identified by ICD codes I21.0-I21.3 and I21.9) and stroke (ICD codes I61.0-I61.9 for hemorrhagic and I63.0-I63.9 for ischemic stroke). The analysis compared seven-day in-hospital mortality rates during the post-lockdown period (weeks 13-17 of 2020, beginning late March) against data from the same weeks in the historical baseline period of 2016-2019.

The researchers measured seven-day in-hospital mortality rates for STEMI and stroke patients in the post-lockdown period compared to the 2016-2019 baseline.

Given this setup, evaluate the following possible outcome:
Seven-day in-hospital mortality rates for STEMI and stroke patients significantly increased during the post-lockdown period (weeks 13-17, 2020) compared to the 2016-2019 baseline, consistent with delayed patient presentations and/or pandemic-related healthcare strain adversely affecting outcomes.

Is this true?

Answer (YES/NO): NO